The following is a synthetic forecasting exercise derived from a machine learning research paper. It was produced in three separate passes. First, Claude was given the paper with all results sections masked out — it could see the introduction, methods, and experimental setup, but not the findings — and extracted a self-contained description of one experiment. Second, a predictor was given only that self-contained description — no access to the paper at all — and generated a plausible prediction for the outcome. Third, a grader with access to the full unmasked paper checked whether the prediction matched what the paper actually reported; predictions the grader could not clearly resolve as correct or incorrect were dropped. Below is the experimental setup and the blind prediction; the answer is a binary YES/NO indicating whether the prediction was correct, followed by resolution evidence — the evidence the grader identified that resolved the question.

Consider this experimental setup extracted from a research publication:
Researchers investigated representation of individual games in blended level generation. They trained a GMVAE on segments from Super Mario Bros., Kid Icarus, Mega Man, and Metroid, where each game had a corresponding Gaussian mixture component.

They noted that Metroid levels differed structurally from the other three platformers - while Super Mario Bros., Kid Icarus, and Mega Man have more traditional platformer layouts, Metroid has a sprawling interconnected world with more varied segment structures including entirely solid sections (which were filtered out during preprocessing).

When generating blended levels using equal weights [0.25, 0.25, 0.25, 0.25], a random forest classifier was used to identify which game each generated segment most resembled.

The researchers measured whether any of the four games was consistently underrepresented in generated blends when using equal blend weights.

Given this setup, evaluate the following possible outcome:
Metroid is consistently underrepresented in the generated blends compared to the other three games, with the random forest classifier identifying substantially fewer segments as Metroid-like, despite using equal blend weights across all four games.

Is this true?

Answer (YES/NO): YES